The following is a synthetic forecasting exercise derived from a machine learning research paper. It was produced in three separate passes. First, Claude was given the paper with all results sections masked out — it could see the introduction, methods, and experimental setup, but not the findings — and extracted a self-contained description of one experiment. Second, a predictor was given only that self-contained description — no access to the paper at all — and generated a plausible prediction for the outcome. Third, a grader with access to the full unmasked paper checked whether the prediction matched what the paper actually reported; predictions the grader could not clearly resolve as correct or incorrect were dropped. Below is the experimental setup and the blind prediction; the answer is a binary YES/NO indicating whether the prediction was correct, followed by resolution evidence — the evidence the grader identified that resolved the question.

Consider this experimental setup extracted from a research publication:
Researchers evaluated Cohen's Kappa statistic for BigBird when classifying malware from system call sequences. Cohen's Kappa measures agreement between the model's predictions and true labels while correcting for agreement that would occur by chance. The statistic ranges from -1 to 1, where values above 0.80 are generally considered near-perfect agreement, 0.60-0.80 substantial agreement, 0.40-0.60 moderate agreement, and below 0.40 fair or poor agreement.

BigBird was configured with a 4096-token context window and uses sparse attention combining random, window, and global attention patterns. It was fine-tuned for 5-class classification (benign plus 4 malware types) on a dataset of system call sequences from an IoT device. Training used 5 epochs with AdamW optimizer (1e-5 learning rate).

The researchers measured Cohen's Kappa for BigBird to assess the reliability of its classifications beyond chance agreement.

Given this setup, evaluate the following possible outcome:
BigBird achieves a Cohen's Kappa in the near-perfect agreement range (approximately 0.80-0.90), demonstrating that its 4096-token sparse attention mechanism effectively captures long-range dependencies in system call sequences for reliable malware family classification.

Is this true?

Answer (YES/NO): YES